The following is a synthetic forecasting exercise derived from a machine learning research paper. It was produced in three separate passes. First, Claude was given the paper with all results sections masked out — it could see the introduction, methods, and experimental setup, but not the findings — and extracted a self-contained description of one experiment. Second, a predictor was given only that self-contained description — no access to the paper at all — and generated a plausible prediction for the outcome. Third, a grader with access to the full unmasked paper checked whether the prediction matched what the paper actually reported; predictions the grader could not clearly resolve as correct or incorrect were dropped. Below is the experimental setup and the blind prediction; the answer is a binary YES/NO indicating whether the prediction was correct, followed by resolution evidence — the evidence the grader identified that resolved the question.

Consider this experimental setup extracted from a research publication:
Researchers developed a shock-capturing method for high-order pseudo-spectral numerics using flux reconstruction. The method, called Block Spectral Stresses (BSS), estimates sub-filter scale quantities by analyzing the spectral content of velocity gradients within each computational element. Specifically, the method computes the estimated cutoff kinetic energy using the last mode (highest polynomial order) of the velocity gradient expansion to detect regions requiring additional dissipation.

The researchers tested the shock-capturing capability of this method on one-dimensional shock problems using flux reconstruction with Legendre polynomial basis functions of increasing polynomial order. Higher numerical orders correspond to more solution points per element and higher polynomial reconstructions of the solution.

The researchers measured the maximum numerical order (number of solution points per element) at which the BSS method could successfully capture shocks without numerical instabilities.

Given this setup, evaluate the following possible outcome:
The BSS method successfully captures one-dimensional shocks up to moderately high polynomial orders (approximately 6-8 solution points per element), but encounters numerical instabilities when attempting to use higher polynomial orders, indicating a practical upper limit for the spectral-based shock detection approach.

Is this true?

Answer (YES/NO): NO